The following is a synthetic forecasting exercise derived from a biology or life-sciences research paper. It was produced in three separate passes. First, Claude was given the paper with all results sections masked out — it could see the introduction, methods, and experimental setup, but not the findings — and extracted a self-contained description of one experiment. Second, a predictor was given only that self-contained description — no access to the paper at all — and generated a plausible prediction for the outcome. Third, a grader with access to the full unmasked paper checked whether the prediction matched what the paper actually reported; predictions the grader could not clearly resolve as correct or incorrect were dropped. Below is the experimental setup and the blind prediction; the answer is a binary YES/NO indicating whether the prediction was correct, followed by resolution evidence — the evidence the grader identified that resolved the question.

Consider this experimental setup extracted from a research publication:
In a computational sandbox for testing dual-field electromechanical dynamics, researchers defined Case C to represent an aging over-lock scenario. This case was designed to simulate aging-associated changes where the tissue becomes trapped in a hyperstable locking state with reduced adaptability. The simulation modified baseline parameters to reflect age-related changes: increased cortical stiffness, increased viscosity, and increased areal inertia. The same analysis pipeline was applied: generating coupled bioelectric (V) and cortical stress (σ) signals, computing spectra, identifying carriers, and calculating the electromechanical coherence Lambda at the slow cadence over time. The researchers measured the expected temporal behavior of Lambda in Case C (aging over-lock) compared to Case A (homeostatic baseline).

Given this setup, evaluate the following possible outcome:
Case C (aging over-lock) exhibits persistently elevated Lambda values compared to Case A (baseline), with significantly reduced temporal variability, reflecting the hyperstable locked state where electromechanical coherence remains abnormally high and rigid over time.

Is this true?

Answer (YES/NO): NO